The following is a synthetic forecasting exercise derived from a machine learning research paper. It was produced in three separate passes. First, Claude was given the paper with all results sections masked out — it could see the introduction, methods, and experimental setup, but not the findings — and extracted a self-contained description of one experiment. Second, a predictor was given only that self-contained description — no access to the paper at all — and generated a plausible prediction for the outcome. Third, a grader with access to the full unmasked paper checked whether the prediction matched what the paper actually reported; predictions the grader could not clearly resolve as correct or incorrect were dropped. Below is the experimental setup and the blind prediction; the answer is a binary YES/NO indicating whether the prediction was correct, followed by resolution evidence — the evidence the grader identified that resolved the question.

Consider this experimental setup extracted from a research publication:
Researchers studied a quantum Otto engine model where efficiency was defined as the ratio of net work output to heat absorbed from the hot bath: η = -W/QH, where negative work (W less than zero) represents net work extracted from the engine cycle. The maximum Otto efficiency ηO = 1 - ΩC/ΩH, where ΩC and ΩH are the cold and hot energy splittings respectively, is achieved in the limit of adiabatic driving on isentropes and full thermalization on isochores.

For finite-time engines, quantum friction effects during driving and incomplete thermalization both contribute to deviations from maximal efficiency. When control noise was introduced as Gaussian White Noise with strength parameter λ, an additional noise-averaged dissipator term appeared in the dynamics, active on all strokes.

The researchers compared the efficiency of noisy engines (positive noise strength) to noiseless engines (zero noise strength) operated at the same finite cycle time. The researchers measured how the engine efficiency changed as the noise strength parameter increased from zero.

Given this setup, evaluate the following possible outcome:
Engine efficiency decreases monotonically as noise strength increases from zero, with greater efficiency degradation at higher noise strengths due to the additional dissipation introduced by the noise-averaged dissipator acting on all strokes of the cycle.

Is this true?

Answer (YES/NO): YES